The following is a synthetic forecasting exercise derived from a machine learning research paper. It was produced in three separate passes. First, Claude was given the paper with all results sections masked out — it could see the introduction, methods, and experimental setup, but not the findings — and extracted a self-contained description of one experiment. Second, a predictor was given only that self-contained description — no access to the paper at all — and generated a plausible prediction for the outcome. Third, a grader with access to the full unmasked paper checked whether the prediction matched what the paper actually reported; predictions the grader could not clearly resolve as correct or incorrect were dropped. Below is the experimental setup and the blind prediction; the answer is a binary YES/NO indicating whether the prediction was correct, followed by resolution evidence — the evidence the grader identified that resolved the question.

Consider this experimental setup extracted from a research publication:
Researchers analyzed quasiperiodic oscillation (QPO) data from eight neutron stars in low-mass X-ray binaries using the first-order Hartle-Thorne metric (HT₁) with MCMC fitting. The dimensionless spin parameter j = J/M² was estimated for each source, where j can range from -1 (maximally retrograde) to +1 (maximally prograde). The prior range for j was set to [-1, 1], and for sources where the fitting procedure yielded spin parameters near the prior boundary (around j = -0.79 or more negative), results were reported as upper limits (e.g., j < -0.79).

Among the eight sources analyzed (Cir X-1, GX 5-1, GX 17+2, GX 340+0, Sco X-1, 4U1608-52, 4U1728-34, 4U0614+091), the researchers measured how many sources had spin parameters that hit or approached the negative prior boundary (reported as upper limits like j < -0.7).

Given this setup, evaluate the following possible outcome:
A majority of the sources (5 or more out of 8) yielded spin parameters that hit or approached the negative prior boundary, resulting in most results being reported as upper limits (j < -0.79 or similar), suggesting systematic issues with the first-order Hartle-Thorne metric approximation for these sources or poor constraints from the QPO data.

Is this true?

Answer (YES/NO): YES